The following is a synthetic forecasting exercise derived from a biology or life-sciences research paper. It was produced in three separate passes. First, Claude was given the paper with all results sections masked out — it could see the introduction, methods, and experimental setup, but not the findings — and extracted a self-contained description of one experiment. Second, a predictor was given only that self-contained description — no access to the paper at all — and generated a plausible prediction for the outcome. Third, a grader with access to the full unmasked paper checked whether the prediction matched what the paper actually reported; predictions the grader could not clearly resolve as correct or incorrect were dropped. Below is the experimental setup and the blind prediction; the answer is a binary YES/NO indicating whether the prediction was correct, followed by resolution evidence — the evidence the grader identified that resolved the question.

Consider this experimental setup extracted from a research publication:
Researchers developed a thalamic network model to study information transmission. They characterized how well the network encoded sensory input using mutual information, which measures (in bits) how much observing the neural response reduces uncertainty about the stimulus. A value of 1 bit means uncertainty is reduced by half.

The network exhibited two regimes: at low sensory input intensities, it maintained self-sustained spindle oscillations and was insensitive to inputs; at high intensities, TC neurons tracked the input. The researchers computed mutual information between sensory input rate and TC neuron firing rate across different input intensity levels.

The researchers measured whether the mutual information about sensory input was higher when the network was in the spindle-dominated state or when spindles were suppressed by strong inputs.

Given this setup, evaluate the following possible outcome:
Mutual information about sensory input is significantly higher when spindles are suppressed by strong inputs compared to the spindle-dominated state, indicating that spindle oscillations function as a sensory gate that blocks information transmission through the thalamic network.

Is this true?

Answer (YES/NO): YES